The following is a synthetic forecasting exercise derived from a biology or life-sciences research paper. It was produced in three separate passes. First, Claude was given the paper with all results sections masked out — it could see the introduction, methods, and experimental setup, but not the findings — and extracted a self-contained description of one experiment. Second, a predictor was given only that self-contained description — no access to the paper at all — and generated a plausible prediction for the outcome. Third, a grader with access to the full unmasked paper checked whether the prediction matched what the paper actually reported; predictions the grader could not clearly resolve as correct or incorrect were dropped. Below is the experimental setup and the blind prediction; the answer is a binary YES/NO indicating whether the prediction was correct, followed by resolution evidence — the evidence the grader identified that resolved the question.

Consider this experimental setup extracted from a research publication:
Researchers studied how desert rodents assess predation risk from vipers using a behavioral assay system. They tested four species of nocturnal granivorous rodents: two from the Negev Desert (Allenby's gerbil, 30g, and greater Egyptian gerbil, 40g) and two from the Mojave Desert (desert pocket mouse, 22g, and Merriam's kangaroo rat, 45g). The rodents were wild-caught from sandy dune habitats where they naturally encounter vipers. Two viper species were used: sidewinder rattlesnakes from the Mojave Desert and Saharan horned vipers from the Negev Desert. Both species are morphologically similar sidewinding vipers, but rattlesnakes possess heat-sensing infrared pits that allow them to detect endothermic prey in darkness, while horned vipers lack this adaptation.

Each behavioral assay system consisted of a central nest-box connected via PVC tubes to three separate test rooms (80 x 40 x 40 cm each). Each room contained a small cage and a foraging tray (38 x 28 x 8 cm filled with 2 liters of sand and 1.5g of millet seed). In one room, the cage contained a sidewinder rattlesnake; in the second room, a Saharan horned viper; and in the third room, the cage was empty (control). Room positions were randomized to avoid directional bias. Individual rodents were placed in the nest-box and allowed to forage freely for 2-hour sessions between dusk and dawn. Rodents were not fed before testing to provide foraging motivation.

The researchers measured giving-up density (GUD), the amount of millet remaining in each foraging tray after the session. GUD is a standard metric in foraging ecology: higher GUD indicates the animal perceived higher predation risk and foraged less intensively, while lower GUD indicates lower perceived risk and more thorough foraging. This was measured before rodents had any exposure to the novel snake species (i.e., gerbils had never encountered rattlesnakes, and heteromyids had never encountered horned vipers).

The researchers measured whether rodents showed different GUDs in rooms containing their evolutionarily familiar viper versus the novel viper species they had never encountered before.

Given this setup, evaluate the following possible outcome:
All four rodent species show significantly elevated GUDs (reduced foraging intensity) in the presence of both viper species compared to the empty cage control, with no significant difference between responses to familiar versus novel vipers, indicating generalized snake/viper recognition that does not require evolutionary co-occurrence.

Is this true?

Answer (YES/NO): NO